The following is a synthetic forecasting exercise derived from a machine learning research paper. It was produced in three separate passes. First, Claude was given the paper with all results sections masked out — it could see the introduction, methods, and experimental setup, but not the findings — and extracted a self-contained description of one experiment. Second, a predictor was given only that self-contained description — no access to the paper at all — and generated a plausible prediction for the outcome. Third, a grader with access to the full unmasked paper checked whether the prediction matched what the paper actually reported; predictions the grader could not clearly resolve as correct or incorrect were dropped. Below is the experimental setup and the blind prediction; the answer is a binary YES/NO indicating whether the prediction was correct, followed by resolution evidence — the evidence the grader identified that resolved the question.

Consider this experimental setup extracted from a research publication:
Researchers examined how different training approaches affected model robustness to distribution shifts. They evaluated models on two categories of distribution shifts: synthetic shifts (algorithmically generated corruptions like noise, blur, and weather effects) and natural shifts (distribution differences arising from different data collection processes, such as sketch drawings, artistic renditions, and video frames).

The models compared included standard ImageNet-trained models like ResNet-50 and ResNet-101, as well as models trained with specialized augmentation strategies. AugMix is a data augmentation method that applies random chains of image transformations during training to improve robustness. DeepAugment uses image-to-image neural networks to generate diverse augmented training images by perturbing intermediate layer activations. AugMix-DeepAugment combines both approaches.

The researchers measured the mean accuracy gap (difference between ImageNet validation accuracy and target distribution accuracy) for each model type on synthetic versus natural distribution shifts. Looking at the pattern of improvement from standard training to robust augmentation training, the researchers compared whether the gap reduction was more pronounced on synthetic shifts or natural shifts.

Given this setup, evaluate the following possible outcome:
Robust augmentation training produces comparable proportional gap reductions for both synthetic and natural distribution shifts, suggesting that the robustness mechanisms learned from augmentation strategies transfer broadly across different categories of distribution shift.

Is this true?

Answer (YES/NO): NO